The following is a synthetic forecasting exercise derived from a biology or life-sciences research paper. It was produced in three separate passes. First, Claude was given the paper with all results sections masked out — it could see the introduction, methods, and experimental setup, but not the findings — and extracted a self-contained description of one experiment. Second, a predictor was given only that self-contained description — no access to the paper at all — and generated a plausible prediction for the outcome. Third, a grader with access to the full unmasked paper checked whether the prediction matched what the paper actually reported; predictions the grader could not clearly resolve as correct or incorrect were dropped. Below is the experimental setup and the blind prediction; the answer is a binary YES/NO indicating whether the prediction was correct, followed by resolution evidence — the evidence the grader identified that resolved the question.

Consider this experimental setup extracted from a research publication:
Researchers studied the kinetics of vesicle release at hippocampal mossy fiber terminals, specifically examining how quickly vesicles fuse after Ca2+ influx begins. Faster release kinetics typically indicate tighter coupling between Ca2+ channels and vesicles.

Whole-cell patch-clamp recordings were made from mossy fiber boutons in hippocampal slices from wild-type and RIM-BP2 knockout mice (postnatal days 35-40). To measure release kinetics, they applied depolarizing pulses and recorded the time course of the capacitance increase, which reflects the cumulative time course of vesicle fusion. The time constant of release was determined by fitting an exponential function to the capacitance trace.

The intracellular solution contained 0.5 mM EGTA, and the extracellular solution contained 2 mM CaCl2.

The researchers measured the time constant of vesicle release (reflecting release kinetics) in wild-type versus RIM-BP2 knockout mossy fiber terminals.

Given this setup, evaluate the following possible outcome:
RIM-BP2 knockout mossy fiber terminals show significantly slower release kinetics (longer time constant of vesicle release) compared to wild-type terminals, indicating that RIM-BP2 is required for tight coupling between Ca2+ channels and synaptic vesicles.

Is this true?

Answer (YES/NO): NO